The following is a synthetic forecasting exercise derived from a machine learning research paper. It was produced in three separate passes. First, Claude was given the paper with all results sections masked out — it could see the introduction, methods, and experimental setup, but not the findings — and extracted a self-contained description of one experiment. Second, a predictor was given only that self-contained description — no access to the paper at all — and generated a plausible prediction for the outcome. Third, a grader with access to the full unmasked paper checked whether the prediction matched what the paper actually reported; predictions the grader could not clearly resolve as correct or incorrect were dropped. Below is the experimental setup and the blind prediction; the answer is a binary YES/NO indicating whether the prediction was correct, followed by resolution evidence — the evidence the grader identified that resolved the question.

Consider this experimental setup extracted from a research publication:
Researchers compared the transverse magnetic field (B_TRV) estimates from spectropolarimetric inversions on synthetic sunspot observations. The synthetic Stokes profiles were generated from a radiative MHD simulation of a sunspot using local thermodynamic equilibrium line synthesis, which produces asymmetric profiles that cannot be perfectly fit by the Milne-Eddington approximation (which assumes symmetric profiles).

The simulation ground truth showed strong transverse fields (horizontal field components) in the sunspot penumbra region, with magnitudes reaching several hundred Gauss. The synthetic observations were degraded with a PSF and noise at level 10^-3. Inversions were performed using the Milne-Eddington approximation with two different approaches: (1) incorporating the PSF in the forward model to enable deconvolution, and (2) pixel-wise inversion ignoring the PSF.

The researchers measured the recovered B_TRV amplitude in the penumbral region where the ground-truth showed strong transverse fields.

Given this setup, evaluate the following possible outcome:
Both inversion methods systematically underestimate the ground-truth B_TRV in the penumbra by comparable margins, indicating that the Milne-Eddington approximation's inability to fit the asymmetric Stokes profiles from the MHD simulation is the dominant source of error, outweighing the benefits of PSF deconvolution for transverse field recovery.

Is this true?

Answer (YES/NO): NO